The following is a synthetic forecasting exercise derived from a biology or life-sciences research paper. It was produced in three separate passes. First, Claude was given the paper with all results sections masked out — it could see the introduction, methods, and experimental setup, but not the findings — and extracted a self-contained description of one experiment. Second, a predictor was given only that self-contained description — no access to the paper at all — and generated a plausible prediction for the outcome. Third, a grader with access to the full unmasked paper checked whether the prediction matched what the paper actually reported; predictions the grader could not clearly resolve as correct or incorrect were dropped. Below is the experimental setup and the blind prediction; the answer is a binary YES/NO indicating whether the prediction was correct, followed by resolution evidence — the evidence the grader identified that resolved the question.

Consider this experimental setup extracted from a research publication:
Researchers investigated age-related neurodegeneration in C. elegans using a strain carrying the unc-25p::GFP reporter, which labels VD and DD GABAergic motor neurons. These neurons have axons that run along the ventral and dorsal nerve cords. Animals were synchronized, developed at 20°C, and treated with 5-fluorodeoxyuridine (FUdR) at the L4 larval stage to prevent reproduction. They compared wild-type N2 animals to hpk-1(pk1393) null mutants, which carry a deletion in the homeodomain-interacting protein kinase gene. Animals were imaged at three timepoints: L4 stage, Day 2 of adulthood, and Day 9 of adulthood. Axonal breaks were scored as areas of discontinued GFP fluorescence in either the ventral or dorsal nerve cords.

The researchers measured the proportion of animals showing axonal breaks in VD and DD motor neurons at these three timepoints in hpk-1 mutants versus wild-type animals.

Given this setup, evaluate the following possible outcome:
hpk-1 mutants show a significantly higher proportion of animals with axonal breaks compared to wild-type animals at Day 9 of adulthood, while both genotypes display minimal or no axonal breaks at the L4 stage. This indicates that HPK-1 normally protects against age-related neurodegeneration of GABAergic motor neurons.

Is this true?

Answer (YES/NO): YES